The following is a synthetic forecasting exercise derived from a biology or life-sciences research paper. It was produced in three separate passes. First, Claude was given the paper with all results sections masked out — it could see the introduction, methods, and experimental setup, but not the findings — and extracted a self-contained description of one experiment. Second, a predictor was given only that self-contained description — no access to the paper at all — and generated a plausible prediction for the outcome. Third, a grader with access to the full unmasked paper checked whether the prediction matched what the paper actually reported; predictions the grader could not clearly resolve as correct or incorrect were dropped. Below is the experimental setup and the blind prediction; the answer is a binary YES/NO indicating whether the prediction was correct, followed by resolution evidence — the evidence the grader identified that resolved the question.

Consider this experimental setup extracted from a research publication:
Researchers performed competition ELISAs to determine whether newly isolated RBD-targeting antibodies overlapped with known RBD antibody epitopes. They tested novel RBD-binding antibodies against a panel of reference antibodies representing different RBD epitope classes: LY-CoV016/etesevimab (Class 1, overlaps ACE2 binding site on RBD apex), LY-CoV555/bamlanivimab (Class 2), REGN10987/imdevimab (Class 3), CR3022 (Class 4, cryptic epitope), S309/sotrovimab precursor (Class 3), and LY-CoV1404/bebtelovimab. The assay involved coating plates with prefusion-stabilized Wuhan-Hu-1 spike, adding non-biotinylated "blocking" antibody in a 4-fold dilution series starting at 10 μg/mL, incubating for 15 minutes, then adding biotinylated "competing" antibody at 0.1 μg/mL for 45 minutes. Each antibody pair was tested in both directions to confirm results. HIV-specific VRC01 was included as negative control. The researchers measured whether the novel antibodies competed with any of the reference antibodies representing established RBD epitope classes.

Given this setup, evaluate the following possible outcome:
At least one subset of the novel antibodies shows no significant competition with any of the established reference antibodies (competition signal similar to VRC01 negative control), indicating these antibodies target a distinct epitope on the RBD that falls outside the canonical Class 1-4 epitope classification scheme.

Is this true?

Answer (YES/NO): NO